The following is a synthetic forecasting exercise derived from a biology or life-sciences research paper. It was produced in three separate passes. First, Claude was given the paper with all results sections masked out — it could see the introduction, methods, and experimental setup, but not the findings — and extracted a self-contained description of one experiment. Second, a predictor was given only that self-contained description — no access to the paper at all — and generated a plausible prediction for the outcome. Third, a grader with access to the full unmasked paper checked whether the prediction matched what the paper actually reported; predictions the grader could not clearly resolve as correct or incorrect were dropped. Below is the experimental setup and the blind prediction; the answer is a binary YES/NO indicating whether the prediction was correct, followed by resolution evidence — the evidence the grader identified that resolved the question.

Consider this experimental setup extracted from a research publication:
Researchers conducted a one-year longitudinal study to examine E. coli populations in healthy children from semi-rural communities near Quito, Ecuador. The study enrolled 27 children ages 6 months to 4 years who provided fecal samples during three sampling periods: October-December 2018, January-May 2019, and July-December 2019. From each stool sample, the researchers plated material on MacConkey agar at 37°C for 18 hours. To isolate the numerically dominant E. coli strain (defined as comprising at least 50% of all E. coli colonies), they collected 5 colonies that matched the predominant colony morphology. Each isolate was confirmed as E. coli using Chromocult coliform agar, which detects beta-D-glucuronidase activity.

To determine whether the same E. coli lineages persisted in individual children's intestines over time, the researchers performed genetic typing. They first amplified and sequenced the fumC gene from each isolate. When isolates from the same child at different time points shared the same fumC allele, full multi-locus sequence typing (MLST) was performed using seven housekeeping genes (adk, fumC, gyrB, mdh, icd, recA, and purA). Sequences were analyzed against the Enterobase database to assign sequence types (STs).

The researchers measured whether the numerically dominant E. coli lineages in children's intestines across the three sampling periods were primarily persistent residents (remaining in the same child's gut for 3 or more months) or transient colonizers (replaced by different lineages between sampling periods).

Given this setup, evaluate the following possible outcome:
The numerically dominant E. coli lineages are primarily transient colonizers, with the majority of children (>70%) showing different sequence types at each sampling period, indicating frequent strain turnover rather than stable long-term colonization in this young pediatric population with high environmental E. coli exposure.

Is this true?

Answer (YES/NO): YES